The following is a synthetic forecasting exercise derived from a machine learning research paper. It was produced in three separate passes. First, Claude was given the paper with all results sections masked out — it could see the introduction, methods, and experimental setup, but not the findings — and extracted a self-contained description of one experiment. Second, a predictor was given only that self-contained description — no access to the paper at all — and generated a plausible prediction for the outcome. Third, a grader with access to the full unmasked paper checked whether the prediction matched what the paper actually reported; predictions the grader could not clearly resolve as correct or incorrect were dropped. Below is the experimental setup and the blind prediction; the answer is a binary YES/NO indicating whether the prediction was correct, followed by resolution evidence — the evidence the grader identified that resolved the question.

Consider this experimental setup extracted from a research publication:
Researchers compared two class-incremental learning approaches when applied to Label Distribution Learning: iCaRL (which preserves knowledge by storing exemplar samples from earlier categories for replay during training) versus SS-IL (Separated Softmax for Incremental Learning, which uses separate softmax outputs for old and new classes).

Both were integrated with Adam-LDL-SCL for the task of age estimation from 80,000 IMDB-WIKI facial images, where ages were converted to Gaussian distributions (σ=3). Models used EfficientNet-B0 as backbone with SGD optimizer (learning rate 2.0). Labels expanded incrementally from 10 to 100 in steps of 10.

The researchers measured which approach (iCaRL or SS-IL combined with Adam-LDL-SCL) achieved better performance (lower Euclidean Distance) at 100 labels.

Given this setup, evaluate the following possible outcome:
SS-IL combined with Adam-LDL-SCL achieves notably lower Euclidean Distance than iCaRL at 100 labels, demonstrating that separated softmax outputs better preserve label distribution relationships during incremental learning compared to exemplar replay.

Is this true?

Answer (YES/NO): NO